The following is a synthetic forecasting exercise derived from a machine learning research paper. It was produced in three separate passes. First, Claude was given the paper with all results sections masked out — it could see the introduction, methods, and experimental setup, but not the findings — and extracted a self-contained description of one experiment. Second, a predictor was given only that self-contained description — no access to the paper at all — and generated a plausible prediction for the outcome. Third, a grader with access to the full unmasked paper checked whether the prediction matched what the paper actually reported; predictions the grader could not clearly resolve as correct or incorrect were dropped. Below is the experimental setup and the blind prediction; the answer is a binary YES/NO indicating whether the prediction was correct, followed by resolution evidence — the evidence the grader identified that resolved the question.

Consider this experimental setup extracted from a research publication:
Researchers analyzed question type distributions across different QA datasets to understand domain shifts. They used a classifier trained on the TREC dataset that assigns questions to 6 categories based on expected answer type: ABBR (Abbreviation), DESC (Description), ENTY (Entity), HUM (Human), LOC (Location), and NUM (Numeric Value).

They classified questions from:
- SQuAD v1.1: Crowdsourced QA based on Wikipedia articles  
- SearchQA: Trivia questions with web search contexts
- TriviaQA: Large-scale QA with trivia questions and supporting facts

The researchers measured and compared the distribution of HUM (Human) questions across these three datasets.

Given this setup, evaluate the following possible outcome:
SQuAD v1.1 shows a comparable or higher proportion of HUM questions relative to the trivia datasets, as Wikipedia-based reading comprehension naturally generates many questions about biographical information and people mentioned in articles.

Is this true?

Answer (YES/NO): NO